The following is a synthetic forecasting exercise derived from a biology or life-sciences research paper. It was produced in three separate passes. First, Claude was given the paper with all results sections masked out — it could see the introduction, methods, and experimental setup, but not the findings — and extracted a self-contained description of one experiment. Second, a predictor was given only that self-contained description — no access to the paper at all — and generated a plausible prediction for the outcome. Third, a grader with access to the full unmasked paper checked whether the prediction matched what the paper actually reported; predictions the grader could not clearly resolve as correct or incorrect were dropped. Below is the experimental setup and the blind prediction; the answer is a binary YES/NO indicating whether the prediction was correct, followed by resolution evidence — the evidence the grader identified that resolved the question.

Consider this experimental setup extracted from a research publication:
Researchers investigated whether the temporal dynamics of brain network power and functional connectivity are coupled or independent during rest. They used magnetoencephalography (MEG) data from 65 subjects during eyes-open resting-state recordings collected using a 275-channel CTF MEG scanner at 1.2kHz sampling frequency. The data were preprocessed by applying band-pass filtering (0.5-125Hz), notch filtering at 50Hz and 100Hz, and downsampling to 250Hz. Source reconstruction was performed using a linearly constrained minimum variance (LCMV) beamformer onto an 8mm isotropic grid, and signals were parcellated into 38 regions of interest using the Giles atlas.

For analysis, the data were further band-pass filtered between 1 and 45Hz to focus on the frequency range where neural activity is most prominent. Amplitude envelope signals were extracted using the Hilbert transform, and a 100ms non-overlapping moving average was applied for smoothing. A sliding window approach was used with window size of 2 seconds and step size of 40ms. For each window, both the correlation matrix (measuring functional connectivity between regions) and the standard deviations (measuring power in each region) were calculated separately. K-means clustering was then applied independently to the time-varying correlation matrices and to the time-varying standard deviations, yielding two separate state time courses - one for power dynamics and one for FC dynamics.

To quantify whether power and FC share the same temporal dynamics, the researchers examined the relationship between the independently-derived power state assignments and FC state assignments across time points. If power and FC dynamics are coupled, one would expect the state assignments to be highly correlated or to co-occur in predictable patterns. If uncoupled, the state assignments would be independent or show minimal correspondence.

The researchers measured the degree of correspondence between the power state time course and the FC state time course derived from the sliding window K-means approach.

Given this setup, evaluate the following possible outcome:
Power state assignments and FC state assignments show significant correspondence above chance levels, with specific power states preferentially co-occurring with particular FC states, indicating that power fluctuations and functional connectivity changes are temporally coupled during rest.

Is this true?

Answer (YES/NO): NO